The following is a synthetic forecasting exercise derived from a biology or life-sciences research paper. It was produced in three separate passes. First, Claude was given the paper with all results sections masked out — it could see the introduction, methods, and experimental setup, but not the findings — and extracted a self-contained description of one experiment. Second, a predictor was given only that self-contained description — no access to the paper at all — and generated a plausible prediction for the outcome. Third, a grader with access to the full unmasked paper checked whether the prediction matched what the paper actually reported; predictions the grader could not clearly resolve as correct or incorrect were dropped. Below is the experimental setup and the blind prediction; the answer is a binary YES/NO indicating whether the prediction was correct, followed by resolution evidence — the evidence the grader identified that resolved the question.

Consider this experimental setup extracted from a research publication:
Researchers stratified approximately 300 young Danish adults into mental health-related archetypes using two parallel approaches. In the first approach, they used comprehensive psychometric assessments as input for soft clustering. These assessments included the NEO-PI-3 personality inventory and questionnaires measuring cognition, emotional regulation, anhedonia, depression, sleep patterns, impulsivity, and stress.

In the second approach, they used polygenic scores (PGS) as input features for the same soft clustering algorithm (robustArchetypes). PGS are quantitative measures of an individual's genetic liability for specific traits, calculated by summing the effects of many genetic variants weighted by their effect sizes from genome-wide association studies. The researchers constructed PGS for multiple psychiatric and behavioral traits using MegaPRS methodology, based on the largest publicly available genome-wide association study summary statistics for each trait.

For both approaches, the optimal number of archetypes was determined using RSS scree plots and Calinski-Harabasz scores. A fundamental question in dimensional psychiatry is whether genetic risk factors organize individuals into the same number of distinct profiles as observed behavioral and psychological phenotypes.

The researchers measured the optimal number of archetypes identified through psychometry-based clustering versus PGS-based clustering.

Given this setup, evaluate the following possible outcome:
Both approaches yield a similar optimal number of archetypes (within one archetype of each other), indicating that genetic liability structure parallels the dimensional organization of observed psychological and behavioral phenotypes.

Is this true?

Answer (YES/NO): YES